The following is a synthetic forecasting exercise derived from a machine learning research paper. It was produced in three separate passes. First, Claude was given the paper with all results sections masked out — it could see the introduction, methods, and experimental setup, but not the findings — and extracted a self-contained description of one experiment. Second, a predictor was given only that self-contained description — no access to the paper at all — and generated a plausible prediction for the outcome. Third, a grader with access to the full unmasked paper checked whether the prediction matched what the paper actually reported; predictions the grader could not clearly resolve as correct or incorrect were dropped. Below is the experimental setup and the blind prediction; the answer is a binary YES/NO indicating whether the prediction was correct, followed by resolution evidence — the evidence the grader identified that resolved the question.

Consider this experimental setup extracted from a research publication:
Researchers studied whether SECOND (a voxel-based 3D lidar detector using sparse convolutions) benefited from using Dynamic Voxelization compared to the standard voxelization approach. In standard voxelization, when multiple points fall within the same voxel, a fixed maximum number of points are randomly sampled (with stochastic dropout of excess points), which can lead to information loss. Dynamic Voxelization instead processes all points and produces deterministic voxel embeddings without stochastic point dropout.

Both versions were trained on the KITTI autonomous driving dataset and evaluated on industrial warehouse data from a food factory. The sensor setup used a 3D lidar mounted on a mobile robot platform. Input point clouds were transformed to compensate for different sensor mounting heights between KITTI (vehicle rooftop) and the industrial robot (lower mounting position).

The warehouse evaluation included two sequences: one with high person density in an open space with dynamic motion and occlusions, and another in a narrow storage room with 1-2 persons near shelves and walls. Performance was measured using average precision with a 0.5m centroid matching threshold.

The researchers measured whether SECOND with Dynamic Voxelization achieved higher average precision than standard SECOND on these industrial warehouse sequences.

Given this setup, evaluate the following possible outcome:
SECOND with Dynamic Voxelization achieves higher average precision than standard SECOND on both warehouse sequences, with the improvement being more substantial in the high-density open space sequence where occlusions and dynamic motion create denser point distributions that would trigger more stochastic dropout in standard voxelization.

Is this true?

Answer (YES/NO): NO